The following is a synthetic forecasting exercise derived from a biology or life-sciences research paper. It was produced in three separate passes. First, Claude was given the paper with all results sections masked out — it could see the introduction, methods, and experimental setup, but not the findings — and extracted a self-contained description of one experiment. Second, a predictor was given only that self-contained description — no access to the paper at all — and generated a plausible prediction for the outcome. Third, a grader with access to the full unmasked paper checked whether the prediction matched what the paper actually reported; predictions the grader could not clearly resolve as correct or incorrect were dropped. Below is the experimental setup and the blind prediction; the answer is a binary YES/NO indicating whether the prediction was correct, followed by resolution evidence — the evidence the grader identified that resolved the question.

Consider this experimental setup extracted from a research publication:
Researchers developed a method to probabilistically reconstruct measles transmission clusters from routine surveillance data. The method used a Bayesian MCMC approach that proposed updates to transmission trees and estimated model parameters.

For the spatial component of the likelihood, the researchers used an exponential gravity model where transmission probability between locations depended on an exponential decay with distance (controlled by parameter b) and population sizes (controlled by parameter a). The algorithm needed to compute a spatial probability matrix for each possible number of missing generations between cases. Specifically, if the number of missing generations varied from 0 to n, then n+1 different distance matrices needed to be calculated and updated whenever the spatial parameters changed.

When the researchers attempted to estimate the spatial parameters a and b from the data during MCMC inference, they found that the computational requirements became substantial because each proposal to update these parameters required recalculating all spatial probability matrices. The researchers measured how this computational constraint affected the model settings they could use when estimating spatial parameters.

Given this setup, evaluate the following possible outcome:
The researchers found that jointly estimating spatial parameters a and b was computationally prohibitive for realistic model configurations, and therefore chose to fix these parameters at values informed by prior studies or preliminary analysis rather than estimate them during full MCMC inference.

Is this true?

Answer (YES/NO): NO